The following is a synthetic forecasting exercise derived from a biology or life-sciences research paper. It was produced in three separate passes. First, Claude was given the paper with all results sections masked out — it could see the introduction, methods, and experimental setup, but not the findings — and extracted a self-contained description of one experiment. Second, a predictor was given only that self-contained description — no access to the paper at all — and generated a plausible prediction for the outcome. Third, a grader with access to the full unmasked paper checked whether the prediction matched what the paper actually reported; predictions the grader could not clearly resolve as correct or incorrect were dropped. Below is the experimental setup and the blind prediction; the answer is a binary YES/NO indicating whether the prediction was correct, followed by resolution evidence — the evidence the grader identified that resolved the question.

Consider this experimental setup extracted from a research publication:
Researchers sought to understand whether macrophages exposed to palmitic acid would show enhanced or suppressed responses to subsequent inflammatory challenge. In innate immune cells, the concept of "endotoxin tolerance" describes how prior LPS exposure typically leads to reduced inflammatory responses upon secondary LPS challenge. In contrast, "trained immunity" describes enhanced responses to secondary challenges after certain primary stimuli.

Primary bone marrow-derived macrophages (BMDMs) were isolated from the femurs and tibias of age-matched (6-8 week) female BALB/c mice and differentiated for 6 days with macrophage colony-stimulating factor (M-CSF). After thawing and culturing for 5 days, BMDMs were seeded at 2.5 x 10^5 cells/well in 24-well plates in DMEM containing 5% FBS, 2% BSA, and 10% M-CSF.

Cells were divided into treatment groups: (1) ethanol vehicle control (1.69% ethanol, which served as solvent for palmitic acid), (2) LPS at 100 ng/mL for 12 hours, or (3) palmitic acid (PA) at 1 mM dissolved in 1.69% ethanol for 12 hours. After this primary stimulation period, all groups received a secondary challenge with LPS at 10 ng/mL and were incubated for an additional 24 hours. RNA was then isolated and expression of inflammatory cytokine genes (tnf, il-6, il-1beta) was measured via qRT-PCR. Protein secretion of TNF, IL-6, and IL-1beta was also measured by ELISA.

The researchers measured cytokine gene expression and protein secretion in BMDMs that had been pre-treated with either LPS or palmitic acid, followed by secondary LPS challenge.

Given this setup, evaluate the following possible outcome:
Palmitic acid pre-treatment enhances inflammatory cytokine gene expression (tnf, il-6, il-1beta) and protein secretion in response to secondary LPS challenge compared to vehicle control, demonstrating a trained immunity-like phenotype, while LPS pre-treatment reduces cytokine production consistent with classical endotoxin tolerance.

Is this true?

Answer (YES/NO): NO